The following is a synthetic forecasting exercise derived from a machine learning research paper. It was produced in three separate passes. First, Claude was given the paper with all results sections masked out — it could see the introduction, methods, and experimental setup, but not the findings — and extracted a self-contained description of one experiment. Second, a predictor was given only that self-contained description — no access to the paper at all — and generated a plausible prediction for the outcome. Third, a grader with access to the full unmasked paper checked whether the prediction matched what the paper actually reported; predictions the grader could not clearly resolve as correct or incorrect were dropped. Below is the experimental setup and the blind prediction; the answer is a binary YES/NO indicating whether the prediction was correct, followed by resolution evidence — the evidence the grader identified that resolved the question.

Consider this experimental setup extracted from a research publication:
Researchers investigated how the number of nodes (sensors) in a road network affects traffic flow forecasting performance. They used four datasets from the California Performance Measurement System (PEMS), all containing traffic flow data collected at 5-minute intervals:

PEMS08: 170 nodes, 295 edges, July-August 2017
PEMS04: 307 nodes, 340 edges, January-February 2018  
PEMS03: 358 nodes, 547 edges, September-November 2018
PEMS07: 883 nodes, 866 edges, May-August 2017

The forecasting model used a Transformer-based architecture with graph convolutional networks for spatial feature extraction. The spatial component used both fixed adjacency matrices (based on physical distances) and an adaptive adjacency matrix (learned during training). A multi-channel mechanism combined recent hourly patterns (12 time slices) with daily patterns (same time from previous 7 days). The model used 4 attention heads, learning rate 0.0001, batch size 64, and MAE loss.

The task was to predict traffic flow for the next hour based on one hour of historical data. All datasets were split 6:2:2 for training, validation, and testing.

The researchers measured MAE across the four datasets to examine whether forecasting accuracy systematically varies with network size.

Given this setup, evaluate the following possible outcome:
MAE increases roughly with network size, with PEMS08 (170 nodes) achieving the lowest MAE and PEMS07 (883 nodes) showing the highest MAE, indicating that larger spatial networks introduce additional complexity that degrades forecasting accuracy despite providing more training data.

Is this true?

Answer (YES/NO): NO